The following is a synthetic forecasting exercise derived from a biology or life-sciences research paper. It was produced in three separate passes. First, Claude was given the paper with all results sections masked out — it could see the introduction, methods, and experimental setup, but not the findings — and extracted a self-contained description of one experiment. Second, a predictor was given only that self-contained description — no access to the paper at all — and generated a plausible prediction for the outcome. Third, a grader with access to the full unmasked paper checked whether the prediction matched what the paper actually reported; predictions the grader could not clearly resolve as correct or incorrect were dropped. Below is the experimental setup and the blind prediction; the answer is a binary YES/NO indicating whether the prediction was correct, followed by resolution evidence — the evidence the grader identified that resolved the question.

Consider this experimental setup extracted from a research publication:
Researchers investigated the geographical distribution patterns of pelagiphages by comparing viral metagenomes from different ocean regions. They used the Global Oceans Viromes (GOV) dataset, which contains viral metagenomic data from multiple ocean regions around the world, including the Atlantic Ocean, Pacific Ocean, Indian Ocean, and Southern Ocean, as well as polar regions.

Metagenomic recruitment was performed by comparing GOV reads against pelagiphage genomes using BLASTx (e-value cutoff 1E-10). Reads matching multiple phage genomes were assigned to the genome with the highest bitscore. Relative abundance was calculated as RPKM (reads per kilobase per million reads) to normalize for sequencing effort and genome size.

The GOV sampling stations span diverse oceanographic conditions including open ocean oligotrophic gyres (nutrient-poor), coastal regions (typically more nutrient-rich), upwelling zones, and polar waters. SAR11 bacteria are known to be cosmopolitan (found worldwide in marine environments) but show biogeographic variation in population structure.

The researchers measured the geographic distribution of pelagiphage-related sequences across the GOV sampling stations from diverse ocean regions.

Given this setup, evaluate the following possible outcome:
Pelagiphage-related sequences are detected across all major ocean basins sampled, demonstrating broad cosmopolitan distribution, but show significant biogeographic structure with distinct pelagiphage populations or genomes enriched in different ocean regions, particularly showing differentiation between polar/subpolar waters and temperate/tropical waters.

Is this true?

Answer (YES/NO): NO